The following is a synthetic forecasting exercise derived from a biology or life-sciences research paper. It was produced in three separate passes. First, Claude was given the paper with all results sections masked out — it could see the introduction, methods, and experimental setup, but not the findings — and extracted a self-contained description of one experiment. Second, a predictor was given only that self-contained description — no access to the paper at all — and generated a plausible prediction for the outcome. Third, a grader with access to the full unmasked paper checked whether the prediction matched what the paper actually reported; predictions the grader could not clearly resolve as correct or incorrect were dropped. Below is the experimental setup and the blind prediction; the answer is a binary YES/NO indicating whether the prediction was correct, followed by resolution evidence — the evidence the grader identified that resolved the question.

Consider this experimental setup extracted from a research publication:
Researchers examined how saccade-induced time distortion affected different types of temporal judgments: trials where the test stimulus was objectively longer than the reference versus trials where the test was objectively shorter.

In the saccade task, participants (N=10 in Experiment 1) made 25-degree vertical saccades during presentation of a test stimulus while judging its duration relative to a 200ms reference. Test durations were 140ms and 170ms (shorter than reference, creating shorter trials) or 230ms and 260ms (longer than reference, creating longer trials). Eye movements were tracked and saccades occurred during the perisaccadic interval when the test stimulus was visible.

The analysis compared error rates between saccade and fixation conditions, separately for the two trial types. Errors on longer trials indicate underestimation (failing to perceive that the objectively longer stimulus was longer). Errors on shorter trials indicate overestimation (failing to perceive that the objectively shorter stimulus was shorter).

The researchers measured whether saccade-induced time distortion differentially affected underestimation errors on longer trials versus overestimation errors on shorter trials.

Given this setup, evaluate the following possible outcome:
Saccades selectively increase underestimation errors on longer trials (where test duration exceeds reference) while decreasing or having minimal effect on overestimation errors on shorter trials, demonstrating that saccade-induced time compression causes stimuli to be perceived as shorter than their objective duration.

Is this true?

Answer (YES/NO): YES